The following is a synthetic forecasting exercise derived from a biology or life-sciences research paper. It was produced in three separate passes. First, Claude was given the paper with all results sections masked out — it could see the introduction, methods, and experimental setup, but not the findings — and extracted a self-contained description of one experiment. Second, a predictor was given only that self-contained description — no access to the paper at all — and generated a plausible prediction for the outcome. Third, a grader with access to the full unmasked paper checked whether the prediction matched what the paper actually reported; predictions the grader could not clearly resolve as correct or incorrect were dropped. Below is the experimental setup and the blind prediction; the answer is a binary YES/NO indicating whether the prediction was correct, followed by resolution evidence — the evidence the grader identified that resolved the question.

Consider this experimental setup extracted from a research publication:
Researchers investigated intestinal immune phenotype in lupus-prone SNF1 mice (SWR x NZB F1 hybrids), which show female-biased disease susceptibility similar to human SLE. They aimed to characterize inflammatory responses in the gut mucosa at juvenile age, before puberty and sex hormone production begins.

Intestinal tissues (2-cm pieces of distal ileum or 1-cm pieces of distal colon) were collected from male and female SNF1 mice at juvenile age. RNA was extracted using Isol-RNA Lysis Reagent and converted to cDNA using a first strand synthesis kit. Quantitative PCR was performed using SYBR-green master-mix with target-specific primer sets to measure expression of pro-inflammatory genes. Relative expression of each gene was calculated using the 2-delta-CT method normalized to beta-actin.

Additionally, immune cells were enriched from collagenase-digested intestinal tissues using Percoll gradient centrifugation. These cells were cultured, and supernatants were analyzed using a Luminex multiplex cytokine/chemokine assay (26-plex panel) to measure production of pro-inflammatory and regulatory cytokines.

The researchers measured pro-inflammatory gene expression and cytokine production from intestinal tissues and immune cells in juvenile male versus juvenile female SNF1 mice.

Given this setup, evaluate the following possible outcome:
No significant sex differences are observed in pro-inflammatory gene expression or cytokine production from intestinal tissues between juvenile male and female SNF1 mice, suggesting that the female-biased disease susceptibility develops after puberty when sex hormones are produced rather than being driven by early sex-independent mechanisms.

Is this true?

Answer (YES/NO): NO